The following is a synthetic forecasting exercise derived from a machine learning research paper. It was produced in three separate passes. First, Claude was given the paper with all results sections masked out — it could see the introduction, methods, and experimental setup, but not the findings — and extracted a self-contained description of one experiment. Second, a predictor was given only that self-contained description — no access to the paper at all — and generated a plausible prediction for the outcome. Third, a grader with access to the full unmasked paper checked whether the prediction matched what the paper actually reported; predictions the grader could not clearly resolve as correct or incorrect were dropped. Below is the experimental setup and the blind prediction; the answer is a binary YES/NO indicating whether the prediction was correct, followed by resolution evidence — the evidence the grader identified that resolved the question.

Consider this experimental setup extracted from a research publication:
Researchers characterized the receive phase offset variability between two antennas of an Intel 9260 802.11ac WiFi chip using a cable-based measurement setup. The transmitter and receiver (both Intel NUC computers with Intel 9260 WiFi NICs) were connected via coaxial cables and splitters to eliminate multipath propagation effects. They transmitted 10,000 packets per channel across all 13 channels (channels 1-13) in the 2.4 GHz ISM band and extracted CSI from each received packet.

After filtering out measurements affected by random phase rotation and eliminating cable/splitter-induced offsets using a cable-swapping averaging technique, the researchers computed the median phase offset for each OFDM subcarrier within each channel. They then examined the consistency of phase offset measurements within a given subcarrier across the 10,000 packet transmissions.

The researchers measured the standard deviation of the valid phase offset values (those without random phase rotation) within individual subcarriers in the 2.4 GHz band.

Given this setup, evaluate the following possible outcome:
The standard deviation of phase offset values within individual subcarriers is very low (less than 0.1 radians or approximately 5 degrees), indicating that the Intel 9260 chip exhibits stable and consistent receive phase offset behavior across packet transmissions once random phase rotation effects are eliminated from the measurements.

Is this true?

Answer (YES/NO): YES